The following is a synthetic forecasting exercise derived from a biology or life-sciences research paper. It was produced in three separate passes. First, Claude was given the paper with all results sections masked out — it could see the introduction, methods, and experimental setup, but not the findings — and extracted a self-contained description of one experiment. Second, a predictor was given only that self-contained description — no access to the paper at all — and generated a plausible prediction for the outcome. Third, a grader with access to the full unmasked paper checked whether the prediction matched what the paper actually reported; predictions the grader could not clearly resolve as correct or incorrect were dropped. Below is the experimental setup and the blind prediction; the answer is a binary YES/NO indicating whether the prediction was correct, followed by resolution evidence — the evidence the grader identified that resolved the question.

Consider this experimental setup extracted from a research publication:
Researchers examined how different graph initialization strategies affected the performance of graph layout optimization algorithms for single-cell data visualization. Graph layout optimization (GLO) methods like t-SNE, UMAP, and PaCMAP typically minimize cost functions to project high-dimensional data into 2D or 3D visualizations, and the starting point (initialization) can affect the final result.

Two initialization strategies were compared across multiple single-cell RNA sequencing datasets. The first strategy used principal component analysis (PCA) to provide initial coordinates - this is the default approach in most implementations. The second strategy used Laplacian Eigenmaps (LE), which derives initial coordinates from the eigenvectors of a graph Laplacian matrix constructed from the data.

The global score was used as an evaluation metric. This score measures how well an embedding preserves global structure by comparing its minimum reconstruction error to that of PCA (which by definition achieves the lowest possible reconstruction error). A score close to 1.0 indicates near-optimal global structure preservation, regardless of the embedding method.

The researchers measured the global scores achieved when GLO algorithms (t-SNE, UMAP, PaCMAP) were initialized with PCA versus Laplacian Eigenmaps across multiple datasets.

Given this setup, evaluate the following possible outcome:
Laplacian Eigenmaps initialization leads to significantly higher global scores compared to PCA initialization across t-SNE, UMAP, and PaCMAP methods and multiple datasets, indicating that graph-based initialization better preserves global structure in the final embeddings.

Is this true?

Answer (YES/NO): NO